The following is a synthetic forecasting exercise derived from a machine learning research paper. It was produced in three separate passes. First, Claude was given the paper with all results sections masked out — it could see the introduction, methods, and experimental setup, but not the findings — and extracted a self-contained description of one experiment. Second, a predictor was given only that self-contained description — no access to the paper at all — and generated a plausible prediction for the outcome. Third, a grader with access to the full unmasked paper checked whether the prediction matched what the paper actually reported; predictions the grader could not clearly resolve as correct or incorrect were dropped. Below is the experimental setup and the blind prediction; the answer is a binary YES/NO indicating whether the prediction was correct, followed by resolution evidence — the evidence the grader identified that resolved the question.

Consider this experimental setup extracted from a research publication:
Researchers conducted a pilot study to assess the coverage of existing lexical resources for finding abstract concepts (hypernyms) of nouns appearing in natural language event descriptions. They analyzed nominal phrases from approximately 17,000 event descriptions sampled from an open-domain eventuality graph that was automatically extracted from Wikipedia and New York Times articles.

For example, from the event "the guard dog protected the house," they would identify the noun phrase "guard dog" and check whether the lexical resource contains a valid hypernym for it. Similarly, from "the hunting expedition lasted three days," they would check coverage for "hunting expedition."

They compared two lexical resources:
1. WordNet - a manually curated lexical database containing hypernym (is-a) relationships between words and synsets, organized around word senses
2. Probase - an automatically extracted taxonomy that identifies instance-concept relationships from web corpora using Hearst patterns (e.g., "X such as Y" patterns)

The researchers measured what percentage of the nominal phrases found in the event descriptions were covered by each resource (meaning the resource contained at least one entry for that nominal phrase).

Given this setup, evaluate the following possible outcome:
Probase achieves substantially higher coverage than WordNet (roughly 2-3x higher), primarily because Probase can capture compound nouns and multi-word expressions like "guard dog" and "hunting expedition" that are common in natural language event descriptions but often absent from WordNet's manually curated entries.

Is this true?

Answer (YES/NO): NO